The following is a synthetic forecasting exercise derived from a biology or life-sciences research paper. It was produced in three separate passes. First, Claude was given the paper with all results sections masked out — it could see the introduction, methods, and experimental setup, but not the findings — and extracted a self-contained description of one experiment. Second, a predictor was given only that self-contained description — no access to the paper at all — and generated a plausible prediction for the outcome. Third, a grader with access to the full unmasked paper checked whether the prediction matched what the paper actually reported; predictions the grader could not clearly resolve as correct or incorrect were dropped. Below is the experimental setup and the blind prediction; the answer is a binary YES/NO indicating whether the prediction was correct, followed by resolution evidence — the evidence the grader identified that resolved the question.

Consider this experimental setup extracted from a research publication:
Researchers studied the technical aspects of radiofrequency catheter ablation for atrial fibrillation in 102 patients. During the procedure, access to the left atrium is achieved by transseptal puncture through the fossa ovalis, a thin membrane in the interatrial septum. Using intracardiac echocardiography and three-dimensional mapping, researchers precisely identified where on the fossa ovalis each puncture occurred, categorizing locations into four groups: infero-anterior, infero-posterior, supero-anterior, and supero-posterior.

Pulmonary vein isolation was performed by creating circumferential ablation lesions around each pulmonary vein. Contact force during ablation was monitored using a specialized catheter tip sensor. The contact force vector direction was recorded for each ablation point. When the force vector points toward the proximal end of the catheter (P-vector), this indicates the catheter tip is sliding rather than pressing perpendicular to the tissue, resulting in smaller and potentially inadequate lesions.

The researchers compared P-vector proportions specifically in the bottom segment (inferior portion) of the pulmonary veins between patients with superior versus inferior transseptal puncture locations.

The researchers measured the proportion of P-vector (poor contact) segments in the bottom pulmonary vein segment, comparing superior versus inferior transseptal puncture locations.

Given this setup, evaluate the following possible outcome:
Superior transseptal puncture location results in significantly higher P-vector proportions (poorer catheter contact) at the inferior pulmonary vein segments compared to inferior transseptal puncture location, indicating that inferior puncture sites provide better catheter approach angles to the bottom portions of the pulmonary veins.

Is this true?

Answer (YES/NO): NO